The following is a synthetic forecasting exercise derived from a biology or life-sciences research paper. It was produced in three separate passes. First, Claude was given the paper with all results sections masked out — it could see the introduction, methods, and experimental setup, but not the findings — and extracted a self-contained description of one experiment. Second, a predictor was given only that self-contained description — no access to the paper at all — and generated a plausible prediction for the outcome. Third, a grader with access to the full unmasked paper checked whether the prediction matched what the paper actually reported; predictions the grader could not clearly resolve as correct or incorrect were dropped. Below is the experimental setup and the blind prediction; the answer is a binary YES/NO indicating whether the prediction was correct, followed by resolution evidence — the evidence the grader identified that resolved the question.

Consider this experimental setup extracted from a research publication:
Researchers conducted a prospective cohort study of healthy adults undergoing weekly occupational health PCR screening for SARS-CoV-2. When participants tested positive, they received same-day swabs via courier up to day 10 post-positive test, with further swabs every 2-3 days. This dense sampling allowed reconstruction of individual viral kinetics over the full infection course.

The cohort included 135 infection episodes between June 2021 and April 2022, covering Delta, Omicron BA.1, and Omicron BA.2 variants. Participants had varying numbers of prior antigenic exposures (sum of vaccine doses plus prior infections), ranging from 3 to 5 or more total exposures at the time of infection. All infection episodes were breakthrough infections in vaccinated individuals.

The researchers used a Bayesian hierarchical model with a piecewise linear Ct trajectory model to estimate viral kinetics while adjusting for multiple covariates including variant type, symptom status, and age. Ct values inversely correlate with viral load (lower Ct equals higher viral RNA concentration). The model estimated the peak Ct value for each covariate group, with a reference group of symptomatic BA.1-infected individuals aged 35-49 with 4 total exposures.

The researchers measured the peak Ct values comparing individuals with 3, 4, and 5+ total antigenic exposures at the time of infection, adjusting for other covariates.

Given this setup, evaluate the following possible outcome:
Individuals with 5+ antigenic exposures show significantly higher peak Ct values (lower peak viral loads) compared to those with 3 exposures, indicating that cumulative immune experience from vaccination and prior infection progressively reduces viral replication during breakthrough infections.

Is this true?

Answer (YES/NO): NO